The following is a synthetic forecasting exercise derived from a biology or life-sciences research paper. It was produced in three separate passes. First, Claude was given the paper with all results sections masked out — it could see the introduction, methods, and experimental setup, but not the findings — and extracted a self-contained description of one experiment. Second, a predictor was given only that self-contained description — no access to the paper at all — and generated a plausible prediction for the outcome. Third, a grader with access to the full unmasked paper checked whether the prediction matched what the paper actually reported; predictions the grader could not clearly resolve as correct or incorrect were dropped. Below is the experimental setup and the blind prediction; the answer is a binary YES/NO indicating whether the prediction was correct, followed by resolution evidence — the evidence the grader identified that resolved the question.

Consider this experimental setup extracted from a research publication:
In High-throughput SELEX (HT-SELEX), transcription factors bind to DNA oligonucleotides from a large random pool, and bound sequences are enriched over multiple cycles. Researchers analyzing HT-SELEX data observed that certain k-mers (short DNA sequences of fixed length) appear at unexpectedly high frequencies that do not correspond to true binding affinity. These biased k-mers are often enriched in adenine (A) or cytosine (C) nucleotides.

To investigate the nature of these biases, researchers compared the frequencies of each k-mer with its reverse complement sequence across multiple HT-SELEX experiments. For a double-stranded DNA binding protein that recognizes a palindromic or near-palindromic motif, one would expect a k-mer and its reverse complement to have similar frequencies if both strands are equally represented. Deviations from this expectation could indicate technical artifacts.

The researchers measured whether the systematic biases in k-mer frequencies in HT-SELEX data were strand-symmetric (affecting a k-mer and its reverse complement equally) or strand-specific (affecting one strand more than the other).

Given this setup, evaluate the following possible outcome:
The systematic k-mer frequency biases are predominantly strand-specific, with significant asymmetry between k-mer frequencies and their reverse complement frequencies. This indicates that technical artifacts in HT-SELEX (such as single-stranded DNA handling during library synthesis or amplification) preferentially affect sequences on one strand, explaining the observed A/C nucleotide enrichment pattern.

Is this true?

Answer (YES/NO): YES